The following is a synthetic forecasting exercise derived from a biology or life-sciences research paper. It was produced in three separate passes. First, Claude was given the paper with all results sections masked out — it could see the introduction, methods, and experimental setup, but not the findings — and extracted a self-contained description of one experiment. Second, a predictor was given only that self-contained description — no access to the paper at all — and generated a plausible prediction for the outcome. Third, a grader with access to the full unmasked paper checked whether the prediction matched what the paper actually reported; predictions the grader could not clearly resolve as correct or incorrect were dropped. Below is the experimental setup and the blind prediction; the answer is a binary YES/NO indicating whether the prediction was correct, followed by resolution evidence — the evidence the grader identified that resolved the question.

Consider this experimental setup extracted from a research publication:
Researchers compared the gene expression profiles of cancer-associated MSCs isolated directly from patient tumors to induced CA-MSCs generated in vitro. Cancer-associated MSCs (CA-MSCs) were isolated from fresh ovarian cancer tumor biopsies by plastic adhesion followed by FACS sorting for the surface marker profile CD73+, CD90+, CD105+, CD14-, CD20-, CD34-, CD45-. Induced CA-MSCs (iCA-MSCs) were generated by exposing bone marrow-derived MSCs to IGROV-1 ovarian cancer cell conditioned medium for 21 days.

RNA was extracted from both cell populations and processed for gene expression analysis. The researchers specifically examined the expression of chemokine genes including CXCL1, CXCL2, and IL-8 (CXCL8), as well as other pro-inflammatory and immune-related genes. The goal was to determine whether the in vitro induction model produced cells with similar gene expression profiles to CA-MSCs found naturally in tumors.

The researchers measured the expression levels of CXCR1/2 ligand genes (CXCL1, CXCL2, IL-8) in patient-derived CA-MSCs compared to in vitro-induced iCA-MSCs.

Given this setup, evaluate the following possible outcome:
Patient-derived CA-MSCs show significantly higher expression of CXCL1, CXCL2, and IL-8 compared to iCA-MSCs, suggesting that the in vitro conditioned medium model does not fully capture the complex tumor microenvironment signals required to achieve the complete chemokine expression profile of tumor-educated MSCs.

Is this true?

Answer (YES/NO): NO